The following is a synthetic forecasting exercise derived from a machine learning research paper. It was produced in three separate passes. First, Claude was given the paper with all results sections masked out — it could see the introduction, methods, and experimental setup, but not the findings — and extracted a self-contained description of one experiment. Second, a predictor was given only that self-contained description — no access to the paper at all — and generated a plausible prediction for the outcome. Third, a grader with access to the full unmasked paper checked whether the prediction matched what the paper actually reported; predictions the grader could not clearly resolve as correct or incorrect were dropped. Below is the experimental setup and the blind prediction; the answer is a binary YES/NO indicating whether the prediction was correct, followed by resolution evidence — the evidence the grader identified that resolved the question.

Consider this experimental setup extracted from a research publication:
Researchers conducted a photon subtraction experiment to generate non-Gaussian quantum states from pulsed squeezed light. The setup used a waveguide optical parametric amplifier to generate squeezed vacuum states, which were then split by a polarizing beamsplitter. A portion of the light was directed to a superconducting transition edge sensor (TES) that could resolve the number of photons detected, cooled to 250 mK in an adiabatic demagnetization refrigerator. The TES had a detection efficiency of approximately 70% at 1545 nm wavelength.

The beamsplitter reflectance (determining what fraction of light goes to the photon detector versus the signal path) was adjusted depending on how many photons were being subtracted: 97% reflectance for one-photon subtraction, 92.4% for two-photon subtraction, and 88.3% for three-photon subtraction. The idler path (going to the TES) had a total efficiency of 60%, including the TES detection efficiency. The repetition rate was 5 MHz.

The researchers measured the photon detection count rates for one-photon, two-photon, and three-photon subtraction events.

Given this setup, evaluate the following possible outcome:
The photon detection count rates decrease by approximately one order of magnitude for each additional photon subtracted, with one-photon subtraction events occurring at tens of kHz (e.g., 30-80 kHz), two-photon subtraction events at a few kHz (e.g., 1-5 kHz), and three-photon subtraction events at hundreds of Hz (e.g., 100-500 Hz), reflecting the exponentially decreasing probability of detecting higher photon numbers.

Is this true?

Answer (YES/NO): NO